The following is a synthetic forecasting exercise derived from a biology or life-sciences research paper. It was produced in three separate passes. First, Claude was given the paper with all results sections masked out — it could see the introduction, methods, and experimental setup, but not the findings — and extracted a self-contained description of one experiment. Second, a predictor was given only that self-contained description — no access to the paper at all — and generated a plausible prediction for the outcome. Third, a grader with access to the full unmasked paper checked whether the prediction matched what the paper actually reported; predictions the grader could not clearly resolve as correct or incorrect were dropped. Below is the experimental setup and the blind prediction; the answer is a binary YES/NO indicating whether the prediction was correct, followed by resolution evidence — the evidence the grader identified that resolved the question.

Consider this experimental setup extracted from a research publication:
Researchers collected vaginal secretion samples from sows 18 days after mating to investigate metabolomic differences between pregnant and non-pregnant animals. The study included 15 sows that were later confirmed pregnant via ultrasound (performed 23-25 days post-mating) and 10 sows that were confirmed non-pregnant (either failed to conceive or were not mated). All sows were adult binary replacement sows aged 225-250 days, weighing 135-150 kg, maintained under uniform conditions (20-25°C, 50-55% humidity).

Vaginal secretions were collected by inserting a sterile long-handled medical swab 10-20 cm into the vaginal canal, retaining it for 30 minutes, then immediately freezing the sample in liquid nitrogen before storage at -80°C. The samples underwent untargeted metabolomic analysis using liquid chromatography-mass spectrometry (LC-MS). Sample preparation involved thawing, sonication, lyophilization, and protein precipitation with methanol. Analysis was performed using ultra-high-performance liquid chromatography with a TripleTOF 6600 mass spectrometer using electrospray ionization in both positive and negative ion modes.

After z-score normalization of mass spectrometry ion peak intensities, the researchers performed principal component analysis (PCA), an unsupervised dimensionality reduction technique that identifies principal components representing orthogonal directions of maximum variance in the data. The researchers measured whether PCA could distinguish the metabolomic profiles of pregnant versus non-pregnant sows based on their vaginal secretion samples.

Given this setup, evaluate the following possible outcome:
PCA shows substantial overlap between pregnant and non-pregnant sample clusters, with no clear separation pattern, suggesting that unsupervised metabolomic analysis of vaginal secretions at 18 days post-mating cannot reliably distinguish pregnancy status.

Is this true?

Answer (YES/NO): NO